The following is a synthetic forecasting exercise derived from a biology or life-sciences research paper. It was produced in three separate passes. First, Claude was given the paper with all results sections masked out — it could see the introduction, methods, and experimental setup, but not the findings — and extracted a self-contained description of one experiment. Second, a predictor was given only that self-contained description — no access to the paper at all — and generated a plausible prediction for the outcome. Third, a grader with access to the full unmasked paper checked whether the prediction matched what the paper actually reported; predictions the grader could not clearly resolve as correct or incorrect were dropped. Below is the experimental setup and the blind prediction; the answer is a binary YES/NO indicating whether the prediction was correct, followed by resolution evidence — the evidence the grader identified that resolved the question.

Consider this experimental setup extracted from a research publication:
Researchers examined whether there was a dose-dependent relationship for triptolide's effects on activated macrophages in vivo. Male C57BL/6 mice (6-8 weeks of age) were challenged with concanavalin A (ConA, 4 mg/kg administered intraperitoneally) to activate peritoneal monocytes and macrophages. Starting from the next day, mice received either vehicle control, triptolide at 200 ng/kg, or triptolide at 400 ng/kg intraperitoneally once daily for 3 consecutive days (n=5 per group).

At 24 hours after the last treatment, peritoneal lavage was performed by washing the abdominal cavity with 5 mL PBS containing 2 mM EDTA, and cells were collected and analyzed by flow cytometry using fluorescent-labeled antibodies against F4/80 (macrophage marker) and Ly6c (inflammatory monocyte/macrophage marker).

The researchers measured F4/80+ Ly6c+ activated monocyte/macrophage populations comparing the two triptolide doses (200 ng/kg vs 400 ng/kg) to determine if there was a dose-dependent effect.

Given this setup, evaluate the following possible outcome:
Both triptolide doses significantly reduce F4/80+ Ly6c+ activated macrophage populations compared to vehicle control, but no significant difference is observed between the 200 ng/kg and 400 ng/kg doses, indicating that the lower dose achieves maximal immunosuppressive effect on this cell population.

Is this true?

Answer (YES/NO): NO